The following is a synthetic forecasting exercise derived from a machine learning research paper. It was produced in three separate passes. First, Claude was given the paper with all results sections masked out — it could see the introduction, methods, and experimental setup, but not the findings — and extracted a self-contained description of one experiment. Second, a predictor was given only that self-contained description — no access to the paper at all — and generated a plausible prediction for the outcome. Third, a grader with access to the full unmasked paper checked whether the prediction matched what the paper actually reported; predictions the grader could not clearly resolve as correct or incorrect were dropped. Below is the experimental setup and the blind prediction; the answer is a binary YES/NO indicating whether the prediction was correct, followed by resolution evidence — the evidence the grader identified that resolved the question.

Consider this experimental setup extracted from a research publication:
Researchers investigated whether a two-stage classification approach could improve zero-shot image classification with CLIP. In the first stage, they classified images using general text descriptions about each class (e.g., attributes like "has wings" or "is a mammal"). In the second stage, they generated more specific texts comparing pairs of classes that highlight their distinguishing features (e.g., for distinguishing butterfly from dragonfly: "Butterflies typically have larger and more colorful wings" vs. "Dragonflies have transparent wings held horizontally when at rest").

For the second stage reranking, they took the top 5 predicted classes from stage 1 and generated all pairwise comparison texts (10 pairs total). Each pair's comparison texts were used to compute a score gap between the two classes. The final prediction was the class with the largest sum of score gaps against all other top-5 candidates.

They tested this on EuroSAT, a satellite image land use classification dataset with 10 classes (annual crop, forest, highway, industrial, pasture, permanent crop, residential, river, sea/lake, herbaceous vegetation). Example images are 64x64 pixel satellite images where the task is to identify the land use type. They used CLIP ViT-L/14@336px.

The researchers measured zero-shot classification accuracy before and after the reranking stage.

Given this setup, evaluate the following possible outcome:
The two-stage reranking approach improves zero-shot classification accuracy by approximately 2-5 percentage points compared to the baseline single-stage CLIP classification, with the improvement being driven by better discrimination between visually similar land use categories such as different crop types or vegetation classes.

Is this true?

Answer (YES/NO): NO